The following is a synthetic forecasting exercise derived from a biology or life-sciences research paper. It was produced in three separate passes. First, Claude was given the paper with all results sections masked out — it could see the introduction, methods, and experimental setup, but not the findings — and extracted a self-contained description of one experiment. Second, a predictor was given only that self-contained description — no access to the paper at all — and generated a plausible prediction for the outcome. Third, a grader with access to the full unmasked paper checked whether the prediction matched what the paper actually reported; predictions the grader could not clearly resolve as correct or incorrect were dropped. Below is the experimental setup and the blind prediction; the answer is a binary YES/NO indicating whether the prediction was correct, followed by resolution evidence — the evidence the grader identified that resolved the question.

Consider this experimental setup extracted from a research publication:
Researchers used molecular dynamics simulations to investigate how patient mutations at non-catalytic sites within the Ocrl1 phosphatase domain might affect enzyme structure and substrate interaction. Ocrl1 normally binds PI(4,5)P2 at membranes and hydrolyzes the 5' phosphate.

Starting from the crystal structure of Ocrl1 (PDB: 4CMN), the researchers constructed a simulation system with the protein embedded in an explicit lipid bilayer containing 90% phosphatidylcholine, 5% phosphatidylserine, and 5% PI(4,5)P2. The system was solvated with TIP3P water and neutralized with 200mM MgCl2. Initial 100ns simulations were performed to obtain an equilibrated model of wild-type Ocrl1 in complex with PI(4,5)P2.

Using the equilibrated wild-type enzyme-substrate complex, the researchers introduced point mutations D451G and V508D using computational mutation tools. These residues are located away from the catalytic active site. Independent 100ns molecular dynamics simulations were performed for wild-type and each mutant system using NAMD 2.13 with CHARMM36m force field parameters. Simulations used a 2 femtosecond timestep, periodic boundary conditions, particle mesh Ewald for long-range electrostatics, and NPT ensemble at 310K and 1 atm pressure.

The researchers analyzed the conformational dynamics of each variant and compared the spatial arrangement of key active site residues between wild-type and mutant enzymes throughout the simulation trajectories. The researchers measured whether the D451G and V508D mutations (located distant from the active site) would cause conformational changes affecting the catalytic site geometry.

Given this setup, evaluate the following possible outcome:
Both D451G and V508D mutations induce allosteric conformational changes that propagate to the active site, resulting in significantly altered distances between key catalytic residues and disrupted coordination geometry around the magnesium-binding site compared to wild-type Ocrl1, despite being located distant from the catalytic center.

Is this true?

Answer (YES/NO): NO